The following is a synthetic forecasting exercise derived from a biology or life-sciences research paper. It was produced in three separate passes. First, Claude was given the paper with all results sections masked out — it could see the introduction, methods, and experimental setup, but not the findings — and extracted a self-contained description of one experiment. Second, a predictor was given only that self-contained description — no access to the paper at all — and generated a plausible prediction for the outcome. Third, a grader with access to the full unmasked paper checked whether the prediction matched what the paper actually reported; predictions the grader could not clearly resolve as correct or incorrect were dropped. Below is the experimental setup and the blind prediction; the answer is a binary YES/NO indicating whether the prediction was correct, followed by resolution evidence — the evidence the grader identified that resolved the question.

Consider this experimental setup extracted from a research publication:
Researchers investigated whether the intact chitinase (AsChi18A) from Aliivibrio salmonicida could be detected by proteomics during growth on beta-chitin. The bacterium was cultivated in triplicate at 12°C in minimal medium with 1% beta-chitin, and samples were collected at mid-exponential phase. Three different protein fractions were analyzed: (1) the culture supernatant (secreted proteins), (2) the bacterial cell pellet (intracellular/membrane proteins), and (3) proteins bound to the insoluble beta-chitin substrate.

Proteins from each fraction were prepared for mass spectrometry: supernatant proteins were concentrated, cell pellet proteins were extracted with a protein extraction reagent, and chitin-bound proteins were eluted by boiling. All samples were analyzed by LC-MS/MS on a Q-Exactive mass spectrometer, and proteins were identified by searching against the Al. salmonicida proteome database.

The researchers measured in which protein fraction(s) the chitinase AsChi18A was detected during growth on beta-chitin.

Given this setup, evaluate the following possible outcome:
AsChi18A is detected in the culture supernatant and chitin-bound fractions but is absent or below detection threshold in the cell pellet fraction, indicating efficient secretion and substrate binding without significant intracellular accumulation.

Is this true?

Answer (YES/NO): NO